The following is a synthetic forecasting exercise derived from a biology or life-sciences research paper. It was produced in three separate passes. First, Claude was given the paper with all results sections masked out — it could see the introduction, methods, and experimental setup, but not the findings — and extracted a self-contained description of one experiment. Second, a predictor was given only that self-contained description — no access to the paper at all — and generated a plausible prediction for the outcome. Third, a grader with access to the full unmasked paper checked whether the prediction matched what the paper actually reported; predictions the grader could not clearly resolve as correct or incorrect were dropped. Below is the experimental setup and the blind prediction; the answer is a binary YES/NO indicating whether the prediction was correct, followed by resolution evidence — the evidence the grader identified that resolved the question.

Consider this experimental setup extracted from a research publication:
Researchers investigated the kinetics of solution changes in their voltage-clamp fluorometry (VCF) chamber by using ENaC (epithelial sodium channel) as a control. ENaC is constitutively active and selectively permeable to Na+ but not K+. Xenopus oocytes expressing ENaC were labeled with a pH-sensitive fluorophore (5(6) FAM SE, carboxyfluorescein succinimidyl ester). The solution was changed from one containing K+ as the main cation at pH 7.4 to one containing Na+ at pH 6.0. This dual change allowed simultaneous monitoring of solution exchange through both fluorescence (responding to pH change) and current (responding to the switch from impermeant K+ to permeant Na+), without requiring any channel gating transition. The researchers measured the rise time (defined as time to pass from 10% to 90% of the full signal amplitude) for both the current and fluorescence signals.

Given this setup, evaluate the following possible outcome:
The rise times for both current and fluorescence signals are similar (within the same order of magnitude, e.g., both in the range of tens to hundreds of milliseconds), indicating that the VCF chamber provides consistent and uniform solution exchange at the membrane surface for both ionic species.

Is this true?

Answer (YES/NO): YES